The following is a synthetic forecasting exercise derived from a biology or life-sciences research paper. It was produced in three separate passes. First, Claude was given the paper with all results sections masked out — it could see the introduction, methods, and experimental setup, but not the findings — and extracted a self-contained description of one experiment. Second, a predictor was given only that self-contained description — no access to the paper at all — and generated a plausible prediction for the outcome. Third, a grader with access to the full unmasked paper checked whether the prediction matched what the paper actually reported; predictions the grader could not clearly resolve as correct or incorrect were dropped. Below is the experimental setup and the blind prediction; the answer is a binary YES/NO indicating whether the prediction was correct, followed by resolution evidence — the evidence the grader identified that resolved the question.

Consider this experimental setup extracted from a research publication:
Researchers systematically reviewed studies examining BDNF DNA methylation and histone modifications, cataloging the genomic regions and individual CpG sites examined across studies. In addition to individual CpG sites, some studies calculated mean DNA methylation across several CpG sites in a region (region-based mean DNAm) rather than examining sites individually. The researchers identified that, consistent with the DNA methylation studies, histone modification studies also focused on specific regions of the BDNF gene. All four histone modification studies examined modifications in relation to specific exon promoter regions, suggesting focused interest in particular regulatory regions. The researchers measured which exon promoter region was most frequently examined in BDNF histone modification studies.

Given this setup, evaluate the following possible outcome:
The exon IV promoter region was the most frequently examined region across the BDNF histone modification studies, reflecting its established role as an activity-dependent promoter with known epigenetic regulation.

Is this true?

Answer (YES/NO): YES